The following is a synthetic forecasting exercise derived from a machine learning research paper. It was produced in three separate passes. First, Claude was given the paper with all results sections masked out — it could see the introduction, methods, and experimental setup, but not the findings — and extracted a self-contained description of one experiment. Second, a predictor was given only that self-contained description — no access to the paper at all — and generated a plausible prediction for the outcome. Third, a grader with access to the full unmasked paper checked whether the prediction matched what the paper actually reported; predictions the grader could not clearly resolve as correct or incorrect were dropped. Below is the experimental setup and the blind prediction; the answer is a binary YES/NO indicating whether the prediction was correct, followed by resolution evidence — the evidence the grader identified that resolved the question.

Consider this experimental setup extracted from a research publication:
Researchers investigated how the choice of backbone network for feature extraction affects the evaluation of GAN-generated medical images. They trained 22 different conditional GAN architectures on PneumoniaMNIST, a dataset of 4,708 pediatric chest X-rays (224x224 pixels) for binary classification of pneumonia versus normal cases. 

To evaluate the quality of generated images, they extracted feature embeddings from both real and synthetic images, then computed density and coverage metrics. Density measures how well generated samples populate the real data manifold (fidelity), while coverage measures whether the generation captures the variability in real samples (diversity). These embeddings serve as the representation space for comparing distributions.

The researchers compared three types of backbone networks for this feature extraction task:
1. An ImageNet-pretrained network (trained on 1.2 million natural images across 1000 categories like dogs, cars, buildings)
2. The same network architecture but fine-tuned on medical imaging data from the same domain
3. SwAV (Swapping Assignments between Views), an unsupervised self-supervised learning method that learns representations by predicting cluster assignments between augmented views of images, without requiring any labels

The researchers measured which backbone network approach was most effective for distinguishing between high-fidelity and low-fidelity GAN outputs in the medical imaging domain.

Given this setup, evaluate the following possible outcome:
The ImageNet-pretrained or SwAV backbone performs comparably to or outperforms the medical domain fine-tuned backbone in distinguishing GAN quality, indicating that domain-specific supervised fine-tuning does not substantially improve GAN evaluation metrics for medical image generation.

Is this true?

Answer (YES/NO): YES